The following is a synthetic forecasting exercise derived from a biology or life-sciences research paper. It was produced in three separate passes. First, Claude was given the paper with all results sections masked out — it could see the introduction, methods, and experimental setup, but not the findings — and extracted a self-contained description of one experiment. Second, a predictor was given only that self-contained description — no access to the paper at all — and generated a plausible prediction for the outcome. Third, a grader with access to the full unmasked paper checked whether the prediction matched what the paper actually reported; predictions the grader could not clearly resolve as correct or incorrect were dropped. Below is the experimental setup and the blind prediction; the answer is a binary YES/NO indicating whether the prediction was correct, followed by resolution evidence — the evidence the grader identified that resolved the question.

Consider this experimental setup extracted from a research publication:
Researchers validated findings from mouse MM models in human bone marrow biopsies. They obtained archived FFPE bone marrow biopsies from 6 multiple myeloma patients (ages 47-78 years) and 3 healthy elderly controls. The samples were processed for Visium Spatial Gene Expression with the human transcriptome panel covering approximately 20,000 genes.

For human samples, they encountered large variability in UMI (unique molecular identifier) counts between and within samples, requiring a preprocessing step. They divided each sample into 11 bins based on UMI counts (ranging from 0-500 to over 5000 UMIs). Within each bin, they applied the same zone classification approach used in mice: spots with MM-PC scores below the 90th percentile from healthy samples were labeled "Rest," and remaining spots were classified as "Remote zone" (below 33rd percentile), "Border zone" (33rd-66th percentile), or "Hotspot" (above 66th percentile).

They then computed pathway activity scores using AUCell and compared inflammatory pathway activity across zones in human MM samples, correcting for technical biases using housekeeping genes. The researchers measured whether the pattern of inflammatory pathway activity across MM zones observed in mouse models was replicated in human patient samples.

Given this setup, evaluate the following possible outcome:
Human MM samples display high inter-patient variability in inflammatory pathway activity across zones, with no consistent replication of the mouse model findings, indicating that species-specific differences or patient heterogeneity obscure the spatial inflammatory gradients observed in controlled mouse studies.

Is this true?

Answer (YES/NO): NO